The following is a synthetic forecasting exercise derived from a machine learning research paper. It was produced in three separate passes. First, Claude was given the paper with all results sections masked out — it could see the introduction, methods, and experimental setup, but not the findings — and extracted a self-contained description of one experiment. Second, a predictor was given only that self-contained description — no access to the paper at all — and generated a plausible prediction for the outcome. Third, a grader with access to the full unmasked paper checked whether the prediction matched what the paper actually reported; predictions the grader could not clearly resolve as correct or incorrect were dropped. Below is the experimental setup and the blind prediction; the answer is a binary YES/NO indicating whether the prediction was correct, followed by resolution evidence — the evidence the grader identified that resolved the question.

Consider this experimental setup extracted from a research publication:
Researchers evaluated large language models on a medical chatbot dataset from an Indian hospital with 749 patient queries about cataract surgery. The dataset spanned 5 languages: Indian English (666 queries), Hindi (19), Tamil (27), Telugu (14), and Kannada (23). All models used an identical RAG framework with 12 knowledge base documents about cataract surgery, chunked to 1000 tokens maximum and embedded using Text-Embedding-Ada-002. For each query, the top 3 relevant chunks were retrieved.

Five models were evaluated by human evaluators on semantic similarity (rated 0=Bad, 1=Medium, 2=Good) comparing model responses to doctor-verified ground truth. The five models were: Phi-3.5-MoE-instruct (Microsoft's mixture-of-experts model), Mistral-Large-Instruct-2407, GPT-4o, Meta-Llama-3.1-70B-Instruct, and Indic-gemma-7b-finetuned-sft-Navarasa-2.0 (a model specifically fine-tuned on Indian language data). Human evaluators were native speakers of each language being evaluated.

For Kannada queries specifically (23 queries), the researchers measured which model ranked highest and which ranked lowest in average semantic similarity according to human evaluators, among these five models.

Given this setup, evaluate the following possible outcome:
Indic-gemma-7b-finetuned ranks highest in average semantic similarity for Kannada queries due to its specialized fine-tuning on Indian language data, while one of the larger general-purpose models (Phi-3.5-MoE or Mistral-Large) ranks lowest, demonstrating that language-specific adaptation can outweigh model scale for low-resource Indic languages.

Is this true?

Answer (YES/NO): NO